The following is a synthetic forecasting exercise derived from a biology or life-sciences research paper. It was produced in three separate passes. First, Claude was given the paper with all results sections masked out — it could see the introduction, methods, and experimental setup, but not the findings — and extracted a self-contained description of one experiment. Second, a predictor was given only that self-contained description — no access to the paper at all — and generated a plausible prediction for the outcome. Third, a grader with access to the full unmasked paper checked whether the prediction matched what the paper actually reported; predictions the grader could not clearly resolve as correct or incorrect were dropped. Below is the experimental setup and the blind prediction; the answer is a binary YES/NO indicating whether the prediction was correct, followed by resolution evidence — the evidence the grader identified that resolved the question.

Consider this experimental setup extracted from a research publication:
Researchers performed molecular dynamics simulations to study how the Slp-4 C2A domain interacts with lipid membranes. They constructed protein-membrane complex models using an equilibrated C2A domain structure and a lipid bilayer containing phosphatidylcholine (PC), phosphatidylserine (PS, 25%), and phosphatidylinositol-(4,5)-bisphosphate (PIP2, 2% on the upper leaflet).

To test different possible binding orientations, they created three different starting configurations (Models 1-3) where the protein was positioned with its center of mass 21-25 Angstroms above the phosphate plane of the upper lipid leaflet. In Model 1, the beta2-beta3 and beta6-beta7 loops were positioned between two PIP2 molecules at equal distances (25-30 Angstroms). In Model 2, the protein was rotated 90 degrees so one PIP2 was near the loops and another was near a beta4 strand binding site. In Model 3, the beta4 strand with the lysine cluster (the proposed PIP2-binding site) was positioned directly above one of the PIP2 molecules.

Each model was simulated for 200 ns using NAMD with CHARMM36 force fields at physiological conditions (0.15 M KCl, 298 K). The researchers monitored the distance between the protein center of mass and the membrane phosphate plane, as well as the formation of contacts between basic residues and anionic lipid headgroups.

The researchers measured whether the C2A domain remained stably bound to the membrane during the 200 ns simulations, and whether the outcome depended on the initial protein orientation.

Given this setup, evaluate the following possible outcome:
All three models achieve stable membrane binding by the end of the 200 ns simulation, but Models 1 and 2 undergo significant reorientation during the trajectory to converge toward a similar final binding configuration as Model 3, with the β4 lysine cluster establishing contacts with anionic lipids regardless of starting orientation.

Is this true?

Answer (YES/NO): NO